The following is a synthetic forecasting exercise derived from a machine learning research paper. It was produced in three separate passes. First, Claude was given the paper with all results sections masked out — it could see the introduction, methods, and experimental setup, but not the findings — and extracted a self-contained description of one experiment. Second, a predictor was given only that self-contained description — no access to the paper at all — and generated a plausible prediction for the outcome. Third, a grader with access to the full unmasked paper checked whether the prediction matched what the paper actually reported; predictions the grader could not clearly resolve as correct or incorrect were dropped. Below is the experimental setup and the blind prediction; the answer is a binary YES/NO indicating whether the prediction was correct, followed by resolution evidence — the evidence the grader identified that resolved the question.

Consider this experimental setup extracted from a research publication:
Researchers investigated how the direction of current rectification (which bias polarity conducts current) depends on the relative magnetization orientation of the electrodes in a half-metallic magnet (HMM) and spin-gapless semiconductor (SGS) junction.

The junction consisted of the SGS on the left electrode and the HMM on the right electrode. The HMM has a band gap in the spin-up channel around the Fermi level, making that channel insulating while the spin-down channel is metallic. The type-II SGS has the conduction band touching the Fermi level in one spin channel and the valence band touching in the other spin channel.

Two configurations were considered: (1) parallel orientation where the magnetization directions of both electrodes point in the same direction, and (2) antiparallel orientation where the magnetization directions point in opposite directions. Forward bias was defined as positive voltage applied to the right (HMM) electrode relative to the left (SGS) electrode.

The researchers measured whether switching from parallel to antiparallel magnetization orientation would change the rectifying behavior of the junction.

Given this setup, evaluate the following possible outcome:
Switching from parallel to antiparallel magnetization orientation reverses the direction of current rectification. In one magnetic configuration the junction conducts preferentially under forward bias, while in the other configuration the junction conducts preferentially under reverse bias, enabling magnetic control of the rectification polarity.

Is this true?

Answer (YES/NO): YES